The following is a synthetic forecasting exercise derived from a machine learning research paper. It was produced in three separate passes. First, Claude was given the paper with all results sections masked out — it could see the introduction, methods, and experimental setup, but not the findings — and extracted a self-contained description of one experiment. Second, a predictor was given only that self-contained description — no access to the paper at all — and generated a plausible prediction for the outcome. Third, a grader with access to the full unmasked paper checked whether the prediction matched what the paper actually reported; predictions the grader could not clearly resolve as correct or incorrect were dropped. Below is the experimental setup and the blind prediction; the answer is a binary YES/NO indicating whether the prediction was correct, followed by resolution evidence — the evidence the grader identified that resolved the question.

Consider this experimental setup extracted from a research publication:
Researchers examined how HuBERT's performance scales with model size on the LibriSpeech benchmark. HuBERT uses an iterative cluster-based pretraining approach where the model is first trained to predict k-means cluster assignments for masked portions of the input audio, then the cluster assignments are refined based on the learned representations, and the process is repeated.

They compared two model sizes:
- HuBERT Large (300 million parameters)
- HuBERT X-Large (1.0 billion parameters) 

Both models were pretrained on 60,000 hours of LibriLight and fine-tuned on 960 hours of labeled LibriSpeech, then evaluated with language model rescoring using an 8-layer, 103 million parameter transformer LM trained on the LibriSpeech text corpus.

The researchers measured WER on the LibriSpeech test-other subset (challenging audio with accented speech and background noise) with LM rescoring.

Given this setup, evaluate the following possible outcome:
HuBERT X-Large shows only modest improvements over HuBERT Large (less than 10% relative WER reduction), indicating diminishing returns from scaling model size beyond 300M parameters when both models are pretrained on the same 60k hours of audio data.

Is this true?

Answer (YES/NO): NO